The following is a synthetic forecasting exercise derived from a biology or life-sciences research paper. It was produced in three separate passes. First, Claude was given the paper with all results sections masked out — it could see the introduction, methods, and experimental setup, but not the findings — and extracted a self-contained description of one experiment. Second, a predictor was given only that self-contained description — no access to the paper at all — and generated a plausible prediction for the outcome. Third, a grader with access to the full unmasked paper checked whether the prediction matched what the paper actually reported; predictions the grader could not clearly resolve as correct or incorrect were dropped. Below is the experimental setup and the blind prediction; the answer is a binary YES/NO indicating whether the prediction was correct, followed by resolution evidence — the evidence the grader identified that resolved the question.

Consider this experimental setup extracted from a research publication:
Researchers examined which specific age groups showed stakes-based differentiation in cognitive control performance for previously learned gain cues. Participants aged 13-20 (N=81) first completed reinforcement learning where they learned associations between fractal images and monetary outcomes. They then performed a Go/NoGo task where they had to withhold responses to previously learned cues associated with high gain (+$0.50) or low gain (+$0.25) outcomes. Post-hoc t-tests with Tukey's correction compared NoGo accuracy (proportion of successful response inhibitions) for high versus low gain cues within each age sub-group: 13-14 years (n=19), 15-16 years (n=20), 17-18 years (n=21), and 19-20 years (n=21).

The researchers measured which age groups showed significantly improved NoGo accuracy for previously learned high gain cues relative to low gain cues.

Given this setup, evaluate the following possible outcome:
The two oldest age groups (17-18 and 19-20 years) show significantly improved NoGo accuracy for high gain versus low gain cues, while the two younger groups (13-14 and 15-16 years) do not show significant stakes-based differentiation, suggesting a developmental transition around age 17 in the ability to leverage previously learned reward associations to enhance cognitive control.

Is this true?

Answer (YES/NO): NO